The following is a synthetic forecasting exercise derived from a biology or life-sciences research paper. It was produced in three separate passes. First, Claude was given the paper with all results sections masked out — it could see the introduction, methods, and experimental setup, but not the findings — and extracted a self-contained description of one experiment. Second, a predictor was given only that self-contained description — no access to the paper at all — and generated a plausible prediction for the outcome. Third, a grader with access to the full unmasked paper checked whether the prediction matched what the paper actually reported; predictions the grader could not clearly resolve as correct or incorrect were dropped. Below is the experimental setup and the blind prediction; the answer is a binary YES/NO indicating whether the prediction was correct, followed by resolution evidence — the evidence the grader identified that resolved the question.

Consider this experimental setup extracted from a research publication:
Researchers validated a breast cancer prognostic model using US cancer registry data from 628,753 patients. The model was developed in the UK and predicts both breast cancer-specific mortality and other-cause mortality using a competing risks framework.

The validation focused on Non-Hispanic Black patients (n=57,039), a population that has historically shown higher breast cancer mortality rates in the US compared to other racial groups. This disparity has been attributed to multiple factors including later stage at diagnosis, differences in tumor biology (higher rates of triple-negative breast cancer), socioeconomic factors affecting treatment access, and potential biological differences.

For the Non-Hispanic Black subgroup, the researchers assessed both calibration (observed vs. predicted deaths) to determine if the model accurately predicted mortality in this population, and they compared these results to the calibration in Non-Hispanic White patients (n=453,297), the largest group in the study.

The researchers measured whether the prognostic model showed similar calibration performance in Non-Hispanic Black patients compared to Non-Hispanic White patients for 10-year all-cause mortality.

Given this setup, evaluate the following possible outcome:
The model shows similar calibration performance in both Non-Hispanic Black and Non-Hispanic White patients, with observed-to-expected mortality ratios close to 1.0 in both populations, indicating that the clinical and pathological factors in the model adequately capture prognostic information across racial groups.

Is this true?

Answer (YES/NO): NO